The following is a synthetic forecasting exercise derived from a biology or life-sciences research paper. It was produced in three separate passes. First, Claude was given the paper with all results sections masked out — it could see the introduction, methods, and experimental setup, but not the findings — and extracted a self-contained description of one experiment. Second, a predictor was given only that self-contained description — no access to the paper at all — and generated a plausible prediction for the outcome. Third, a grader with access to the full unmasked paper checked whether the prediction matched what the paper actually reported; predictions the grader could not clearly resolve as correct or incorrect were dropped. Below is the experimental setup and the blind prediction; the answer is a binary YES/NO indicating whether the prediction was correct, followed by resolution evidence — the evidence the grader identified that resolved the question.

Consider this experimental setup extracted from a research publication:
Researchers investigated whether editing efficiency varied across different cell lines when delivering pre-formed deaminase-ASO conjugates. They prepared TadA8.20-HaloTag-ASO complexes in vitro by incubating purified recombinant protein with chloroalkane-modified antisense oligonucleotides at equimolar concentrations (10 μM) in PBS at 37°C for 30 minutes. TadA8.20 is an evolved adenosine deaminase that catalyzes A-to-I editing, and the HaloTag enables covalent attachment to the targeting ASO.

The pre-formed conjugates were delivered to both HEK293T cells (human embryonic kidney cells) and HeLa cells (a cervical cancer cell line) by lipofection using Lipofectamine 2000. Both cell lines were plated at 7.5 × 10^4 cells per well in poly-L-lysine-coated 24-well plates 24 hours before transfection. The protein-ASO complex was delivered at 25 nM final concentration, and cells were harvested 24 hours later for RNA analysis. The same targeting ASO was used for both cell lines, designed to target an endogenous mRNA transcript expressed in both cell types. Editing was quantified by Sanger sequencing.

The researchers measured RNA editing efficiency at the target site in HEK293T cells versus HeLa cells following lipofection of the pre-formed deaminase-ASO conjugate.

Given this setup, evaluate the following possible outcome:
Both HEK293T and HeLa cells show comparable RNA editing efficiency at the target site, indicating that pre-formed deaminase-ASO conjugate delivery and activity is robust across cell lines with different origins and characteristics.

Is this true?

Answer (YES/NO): NO